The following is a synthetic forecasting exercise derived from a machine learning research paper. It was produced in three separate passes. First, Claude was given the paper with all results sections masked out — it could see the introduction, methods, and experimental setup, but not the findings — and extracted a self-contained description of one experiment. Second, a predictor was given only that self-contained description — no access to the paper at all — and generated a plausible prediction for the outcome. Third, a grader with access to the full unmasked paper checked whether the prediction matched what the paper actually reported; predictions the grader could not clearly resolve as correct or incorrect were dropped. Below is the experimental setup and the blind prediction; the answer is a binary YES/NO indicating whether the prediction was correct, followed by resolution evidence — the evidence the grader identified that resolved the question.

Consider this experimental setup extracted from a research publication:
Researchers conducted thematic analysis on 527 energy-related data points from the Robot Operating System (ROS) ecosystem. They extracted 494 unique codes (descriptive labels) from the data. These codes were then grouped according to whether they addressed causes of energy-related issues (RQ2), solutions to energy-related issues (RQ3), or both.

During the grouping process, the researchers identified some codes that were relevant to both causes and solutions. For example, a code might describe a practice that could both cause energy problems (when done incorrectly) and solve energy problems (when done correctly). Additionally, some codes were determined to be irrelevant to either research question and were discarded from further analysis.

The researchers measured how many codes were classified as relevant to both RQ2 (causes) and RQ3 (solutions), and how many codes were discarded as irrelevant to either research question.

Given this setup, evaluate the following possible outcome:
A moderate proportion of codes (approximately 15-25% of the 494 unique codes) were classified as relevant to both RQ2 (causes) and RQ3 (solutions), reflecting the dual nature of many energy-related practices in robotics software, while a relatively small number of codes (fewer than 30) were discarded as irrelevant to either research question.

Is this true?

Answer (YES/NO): NO